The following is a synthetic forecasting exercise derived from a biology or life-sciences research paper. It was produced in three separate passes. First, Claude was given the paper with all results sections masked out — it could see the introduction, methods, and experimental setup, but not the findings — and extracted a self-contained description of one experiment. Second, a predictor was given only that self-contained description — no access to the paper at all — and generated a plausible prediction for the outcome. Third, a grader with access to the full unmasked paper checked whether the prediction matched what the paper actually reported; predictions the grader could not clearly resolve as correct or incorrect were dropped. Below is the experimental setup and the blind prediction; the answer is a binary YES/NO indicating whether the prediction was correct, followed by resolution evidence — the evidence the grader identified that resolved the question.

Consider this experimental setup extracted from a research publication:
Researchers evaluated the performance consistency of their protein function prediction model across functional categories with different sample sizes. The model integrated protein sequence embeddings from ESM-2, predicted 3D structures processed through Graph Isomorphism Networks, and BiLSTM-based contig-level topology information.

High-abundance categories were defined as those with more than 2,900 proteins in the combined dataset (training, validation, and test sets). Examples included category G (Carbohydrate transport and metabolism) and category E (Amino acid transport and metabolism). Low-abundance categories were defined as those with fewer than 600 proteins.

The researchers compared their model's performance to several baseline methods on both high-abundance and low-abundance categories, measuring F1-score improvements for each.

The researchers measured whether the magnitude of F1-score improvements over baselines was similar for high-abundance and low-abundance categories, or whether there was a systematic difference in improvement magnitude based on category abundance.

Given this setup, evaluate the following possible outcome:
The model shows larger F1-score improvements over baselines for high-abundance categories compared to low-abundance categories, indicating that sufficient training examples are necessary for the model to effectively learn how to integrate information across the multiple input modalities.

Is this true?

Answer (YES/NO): NO